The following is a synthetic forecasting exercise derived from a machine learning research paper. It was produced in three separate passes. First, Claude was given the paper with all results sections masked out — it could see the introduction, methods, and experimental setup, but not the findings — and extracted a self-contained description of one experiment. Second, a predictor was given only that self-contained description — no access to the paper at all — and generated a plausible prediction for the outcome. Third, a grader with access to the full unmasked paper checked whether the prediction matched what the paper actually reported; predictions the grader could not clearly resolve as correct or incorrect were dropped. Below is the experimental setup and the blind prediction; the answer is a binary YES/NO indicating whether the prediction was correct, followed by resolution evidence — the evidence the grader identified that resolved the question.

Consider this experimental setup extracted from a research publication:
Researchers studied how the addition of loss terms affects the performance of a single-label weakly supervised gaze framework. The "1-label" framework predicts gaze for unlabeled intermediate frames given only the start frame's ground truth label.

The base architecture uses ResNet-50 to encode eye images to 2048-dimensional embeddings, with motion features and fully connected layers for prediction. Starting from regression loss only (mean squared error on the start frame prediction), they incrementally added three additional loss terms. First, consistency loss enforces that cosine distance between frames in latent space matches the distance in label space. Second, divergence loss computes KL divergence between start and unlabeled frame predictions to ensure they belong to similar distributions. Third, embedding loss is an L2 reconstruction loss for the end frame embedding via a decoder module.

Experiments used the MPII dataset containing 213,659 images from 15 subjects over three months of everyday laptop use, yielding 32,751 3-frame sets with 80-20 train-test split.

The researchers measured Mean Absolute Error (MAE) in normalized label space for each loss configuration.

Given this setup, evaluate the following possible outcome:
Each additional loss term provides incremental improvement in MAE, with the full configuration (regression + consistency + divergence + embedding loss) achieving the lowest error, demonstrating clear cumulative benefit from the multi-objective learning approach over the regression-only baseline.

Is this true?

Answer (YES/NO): YES